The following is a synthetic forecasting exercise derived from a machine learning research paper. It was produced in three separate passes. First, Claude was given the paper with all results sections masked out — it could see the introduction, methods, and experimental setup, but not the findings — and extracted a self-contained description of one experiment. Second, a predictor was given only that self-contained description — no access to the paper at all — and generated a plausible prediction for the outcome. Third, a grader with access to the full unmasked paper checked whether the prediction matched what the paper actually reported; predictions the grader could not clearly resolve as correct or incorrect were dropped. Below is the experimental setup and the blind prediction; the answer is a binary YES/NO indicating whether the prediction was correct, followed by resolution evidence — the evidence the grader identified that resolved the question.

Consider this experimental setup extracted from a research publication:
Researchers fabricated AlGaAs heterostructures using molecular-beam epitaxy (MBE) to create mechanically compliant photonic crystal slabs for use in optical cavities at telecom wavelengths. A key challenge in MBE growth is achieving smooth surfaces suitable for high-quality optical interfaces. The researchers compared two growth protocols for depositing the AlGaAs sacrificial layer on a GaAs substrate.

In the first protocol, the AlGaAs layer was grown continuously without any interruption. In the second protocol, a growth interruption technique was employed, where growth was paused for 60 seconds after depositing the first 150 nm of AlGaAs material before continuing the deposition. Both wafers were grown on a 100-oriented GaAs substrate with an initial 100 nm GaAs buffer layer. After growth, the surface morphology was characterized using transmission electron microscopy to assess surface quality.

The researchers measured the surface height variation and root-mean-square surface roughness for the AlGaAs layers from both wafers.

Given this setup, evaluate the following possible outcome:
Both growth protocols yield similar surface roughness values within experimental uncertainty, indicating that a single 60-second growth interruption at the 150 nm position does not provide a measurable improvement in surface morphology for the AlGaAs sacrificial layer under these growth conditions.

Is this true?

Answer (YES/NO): NO